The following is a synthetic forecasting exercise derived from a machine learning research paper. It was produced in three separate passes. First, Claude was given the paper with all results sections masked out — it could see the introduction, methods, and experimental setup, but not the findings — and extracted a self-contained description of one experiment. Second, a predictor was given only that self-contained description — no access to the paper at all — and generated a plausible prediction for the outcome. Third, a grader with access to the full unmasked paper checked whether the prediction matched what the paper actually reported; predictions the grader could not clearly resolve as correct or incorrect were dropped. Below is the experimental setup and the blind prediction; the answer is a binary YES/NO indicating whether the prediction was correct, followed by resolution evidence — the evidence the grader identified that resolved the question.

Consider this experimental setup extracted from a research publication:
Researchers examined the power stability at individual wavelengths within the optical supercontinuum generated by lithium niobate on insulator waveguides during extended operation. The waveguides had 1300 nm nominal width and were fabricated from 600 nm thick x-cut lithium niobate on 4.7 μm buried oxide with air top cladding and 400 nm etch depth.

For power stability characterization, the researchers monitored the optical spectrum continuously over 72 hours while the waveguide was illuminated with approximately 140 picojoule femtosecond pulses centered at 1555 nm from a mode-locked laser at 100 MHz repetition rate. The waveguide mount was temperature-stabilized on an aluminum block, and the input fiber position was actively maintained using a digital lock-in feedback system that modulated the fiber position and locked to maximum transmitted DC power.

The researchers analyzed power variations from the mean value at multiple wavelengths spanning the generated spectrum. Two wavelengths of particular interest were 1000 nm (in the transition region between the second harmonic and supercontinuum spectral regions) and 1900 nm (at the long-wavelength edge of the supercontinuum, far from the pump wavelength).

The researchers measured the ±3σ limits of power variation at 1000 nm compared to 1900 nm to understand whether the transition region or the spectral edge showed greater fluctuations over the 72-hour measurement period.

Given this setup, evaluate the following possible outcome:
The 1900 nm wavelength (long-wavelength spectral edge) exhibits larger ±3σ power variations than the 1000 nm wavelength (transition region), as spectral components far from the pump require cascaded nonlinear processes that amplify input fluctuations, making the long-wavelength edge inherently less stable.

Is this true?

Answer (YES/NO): NO